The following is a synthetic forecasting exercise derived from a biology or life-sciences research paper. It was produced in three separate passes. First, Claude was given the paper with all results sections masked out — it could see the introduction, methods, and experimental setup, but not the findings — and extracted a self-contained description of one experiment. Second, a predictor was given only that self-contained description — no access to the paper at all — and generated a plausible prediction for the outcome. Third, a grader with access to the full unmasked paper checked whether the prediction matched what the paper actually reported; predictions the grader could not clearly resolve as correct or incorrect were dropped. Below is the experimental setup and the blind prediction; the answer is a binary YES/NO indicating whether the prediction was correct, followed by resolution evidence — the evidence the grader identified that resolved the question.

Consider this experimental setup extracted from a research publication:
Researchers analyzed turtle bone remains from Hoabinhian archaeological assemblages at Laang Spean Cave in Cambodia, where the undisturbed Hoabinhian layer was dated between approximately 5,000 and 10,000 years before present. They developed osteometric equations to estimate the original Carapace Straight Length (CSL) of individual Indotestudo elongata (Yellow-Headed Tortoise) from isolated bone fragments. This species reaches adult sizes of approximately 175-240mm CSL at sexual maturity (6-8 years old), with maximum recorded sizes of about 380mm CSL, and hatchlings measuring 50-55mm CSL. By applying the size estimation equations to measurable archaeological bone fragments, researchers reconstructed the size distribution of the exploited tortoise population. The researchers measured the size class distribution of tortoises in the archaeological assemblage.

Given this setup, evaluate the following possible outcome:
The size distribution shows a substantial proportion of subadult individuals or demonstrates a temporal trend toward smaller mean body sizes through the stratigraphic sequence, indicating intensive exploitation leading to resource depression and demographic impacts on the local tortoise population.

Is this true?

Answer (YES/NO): NO